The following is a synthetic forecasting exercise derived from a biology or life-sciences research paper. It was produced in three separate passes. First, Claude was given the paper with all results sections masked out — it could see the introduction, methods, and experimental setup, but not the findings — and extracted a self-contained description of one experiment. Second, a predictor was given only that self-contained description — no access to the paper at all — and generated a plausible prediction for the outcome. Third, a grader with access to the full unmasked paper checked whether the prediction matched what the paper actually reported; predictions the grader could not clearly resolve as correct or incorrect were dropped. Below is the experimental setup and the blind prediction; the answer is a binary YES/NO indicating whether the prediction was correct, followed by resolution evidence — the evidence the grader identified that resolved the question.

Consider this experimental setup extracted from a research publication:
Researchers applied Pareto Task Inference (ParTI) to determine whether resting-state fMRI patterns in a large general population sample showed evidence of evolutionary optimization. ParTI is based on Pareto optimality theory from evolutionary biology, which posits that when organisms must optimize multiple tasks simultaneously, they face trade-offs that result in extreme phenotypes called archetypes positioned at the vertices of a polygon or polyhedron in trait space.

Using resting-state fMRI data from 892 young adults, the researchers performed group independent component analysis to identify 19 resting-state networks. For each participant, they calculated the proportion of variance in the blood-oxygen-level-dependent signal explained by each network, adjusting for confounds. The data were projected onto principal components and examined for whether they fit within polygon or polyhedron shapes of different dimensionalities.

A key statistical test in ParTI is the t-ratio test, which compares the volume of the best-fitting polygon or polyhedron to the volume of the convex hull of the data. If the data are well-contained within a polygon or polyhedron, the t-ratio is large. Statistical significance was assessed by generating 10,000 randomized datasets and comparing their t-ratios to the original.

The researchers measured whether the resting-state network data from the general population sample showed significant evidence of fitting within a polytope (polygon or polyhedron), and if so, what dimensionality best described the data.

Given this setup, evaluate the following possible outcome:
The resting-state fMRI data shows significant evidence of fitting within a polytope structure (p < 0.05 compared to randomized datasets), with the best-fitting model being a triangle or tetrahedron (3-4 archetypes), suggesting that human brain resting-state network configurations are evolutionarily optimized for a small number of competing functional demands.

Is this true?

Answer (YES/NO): YES